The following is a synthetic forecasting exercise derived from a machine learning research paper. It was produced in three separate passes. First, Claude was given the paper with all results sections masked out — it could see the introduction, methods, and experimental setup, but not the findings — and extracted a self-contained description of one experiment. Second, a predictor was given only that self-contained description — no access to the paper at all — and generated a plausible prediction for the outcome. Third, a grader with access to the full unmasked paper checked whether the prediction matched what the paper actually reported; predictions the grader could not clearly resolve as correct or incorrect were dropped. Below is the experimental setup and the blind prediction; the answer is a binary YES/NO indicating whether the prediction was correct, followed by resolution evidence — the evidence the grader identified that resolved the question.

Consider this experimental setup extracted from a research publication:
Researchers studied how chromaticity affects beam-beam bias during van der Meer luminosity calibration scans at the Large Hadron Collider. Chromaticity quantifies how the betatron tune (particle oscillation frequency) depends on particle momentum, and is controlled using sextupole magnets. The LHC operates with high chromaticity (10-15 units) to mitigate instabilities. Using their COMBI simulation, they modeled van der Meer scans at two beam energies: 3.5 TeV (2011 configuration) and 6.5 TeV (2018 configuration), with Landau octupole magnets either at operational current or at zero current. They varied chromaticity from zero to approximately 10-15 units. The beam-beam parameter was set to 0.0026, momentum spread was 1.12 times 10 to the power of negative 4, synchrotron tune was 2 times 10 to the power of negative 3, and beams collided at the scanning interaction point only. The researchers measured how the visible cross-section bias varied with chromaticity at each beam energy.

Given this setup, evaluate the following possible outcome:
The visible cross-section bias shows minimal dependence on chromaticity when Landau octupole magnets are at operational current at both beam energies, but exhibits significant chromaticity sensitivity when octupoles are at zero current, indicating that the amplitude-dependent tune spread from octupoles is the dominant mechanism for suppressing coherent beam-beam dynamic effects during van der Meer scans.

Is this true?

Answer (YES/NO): NO